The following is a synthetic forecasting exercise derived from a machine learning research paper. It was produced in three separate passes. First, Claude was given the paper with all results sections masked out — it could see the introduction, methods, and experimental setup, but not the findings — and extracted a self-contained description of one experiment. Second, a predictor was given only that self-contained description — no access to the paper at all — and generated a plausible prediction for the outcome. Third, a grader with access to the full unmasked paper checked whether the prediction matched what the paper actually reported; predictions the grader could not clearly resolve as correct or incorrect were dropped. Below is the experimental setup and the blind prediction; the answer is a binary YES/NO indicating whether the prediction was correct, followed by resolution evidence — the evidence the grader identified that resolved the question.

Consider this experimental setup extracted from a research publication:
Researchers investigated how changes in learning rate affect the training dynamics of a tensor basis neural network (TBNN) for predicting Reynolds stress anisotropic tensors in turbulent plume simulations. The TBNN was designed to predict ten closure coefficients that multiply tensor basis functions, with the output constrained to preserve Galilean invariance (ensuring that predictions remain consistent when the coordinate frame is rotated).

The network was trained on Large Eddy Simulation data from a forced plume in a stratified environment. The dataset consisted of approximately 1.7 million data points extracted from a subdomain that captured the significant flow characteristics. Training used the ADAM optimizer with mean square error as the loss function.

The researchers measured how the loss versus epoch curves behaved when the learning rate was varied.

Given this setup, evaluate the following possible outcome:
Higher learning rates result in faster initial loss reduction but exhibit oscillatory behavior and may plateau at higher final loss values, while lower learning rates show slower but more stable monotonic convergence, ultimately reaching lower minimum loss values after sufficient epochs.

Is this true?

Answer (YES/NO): NO